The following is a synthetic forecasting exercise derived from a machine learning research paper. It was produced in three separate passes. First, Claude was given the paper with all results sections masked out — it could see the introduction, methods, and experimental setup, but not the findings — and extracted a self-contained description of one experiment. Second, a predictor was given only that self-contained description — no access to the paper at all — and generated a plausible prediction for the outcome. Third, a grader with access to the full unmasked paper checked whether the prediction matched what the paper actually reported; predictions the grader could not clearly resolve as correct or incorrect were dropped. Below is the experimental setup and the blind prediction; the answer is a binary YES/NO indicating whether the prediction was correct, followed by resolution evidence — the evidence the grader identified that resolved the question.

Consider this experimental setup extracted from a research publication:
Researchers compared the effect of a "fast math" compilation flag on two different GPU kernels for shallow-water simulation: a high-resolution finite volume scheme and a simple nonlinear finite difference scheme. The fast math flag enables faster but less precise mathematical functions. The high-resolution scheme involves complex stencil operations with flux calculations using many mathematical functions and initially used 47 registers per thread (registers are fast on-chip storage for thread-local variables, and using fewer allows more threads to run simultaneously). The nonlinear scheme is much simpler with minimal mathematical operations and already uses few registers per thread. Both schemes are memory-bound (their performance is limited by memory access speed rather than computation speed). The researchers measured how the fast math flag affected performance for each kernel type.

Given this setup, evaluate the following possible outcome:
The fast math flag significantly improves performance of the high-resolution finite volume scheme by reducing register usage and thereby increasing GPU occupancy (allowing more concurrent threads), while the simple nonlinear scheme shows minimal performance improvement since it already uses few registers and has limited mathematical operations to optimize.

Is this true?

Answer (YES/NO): YES